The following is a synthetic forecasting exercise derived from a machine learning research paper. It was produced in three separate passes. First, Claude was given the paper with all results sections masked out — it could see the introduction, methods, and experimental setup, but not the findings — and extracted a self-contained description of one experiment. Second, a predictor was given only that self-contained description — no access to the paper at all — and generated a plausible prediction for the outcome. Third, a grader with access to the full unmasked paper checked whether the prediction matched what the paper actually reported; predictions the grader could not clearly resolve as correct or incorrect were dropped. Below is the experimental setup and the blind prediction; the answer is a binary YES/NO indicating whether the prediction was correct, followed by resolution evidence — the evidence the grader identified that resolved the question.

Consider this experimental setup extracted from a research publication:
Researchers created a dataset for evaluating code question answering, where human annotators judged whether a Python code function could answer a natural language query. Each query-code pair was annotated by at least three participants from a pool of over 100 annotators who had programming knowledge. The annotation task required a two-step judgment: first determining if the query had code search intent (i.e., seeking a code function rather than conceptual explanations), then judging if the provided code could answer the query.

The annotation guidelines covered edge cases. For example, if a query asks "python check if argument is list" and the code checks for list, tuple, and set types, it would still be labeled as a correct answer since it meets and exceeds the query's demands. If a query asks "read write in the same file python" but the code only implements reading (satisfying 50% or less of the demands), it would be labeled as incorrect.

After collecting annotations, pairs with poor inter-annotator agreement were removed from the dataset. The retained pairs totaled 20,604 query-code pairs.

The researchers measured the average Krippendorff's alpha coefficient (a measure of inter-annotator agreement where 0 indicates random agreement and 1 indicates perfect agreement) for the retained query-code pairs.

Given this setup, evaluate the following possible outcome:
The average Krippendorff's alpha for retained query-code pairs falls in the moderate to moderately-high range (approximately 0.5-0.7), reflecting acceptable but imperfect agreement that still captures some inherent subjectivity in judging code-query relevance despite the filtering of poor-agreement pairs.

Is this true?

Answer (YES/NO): YES